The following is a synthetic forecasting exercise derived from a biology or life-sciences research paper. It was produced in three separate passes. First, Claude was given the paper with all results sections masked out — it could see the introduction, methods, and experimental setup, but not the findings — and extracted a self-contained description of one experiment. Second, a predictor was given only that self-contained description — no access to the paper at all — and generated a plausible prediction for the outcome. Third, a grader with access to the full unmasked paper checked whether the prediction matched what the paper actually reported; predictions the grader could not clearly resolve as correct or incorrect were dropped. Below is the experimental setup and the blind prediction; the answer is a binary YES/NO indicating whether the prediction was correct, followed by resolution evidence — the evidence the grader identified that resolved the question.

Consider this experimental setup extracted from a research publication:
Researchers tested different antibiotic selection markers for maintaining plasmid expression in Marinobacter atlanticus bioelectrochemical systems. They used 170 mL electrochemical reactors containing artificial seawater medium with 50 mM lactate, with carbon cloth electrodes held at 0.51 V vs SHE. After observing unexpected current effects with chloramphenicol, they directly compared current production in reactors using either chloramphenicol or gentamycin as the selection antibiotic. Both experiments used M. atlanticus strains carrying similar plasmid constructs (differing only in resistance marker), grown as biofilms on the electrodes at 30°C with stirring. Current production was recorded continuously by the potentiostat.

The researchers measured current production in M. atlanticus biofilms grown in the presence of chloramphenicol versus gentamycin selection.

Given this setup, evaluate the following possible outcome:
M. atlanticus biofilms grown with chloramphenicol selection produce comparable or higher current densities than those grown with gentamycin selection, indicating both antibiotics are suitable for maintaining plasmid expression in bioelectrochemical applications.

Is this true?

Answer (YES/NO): NO